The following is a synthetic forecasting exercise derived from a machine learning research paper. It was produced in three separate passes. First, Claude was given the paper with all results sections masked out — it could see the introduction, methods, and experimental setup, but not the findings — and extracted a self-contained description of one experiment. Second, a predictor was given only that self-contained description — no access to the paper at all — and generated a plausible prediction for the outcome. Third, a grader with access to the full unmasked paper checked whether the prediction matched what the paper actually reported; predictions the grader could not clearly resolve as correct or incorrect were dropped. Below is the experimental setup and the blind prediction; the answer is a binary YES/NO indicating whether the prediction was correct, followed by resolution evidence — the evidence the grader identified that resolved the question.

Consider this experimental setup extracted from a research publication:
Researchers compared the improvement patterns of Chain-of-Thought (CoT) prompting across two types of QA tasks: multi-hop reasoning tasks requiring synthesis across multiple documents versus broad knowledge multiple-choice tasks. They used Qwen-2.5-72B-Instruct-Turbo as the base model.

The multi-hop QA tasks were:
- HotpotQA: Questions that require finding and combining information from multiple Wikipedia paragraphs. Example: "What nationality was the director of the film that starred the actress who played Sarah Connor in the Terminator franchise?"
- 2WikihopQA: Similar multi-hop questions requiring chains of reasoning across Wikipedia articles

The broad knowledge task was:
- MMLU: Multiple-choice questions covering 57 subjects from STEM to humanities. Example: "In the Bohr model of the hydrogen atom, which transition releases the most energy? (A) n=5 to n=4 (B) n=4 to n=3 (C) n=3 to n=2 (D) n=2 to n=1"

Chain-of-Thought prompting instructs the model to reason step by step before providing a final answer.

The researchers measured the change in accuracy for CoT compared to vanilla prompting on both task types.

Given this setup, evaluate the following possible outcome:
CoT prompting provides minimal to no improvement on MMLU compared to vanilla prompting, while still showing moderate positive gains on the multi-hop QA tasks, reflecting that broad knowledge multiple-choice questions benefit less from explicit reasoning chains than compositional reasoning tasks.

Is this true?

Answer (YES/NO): YES